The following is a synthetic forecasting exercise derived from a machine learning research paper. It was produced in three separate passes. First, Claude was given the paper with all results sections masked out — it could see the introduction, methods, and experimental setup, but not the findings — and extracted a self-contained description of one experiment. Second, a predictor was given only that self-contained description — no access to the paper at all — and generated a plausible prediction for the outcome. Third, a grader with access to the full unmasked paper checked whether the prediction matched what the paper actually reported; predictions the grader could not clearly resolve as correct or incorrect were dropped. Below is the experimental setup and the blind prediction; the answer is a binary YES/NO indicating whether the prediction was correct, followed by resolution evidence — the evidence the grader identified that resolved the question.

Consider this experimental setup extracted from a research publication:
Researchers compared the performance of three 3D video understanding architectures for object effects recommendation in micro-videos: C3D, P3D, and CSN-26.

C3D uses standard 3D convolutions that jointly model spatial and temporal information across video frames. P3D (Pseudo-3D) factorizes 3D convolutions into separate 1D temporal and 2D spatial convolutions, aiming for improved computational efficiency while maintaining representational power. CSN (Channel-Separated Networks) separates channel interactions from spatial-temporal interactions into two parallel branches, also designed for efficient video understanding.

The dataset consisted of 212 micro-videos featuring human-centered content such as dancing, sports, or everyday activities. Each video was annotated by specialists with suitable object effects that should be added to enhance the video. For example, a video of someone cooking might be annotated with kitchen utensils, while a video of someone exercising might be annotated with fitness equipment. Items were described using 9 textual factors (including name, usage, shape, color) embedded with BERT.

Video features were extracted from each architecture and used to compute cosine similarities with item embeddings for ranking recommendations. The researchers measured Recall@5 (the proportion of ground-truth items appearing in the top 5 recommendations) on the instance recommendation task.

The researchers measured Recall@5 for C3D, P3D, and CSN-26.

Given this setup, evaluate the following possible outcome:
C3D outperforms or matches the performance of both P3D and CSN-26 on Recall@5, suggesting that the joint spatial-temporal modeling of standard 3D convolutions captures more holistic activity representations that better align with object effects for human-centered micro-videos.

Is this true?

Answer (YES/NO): YES